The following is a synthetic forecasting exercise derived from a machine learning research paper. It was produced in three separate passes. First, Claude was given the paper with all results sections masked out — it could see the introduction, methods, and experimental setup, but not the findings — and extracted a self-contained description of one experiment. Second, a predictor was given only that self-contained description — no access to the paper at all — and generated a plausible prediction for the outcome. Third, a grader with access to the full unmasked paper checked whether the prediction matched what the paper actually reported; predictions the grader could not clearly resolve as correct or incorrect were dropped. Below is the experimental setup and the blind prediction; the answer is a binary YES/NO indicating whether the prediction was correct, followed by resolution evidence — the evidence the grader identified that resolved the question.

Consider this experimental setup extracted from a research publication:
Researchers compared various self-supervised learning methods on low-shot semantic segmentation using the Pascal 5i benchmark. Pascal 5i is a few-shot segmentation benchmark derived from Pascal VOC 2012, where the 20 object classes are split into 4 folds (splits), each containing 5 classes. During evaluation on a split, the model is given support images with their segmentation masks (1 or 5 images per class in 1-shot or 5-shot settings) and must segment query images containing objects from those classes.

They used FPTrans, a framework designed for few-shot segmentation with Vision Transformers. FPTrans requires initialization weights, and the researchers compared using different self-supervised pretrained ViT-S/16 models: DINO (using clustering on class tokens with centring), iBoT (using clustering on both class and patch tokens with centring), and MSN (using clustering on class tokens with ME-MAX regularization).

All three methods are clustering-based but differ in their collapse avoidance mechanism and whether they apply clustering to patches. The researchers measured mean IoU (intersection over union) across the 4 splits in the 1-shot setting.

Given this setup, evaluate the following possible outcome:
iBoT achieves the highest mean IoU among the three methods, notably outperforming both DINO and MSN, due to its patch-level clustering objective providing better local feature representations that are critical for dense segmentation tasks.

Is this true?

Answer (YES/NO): NO